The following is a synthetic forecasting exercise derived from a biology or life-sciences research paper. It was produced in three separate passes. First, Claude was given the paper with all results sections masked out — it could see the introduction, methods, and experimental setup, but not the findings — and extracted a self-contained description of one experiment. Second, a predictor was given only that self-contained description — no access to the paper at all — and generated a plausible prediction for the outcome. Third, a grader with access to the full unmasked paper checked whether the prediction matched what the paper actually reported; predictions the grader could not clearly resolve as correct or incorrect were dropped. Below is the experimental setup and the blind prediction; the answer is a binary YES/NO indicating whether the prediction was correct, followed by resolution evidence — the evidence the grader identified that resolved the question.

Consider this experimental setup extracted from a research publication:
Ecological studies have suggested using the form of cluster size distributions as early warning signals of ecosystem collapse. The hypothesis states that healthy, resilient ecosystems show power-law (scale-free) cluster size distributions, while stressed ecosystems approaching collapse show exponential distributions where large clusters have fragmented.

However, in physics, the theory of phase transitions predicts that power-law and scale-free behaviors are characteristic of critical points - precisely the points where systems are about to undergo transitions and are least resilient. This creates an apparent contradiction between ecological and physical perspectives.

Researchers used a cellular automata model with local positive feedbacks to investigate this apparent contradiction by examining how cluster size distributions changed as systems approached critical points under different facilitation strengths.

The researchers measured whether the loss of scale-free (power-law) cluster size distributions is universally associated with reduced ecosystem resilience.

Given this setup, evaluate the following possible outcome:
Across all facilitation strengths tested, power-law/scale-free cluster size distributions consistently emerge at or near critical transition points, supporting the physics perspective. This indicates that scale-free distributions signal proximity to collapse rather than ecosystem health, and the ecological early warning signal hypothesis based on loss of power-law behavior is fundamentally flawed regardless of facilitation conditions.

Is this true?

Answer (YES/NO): NO